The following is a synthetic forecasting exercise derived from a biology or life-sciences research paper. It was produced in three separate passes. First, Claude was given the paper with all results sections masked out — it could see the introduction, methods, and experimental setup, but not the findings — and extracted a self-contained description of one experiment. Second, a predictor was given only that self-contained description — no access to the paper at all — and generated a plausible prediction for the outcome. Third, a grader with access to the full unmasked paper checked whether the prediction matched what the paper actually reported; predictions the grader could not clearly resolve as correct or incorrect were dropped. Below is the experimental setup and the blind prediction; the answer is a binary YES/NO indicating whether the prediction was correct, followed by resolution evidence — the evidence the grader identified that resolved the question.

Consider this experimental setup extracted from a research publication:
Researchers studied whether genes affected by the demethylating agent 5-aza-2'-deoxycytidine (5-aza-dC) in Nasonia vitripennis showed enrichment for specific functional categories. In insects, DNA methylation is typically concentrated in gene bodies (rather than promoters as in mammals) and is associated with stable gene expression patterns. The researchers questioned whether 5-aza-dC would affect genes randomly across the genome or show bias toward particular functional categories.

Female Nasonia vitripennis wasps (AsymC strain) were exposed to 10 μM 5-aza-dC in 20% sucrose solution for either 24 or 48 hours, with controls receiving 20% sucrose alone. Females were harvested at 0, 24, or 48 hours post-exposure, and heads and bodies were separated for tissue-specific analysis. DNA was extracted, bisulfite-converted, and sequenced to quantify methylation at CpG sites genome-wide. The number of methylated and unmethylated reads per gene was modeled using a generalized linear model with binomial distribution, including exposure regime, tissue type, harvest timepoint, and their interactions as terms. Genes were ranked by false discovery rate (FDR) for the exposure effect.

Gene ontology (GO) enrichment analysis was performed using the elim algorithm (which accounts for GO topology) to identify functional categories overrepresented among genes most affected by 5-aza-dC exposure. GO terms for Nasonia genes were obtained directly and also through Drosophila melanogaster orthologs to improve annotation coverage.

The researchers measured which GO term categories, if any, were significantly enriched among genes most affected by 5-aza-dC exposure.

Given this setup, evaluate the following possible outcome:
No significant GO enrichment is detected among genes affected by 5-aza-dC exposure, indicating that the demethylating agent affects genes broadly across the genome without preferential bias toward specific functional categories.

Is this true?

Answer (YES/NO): NO